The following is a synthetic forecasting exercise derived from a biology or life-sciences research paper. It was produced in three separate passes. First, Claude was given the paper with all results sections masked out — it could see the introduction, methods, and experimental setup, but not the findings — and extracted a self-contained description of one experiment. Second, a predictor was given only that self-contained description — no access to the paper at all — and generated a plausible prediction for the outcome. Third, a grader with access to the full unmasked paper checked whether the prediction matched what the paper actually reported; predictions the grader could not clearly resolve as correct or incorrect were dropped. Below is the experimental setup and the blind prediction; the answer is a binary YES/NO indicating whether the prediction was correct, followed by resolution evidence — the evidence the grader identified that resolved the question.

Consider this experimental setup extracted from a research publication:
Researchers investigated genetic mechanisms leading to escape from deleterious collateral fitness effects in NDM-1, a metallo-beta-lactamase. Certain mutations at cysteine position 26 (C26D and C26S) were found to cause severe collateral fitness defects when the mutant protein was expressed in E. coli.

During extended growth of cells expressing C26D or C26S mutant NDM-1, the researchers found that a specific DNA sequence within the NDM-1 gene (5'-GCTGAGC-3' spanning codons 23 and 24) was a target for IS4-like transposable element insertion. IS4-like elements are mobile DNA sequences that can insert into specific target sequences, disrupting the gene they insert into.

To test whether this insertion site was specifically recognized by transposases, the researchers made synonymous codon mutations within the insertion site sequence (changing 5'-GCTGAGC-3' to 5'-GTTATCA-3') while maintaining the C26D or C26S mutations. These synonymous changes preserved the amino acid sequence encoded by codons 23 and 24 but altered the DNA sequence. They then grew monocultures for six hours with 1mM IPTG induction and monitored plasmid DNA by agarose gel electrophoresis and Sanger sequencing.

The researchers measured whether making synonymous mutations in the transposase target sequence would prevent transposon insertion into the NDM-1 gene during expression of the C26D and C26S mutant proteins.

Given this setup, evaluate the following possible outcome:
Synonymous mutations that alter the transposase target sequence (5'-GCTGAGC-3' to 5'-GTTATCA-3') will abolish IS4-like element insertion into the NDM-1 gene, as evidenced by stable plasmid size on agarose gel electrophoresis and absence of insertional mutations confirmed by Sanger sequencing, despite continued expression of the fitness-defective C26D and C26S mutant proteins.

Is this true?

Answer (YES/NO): NO